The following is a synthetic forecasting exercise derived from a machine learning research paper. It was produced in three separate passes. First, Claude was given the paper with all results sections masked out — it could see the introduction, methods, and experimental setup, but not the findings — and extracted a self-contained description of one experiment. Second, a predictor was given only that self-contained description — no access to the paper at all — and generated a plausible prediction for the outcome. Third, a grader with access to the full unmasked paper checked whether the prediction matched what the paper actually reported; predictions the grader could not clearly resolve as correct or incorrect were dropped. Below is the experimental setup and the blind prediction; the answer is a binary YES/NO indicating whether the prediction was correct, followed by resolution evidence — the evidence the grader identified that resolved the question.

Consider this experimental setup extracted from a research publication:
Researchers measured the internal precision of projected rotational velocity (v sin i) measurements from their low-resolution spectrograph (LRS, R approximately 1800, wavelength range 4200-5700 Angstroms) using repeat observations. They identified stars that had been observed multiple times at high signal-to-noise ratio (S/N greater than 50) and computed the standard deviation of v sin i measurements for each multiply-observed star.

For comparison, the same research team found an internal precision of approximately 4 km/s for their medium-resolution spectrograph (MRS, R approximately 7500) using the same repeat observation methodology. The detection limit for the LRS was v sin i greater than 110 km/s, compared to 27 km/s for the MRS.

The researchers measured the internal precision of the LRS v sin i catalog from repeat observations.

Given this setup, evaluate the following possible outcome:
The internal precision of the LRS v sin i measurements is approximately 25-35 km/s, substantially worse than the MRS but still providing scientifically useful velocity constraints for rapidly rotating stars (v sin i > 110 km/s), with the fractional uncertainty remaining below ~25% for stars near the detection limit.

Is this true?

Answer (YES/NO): NO